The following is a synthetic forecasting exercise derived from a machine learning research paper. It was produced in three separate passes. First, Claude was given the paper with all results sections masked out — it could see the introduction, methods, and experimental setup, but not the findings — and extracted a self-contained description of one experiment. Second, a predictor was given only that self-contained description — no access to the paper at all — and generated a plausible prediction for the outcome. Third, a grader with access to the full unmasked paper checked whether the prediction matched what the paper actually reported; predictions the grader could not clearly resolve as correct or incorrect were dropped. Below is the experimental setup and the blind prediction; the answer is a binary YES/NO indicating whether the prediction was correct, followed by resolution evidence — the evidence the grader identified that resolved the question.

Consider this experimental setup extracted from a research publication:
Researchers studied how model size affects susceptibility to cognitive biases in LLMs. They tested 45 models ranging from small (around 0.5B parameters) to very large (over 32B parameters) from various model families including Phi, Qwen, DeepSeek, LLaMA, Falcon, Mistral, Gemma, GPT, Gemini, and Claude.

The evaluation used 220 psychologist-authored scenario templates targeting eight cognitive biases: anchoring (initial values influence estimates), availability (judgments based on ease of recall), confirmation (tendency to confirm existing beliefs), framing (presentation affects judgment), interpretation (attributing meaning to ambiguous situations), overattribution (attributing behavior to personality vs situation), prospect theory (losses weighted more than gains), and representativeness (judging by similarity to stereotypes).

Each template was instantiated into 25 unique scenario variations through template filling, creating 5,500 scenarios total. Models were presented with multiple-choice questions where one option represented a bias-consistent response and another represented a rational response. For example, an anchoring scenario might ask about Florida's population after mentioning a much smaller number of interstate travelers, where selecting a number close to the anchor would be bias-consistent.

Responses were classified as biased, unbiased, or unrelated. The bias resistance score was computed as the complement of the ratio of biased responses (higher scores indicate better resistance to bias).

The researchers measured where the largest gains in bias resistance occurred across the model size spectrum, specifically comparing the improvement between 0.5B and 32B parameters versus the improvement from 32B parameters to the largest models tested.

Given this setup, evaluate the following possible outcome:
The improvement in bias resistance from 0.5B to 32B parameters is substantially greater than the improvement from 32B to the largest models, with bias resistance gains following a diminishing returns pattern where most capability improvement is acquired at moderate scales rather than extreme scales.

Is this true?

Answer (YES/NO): YES